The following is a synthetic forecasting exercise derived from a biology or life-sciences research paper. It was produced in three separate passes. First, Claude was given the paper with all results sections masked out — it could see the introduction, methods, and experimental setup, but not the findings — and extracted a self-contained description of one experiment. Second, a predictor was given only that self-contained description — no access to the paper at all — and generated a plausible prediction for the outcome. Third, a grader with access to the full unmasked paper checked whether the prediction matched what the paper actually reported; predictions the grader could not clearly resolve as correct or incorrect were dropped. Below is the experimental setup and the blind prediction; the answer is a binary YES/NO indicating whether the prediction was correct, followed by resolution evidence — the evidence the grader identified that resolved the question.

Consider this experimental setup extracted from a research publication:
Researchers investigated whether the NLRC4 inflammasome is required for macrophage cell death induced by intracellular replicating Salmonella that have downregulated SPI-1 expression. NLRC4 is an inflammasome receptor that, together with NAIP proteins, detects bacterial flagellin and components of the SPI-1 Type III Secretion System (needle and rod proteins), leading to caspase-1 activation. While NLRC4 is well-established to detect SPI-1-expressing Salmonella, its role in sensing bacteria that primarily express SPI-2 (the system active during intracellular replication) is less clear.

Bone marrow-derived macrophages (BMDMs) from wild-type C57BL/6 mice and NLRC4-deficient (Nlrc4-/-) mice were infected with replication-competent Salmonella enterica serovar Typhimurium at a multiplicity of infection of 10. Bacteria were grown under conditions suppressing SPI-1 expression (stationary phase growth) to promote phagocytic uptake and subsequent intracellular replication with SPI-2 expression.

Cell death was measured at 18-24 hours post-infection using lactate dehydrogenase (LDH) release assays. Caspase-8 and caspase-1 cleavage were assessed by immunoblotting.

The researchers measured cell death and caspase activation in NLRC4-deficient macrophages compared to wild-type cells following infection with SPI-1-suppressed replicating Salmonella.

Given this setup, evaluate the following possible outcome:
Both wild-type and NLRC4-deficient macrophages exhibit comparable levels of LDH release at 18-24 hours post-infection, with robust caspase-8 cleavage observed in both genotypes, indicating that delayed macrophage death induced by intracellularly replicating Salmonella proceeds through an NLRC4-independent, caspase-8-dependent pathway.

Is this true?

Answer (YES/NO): YES